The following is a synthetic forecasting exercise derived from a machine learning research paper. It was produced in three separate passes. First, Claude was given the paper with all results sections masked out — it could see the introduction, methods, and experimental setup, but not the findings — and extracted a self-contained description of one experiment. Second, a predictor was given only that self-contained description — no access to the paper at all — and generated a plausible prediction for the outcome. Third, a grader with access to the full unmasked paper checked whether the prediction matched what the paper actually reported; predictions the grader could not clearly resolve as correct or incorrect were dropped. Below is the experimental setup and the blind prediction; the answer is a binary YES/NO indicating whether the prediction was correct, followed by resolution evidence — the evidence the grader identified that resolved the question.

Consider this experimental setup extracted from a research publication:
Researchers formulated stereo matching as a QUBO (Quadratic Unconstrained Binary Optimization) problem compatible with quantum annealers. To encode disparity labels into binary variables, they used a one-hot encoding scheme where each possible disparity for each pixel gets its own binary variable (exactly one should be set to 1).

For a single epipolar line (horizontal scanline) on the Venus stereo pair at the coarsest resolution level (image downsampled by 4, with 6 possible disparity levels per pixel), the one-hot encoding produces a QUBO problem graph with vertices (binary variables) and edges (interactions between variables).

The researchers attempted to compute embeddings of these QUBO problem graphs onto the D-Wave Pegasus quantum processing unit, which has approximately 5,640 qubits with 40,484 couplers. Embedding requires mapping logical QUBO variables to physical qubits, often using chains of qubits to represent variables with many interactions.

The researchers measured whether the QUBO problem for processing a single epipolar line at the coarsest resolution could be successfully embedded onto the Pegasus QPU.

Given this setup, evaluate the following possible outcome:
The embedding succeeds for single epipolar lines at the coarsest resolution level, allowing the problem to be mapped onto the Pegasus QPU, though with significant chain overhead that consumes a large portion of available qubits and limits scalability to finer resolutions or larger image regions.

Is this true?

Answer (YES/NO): NO